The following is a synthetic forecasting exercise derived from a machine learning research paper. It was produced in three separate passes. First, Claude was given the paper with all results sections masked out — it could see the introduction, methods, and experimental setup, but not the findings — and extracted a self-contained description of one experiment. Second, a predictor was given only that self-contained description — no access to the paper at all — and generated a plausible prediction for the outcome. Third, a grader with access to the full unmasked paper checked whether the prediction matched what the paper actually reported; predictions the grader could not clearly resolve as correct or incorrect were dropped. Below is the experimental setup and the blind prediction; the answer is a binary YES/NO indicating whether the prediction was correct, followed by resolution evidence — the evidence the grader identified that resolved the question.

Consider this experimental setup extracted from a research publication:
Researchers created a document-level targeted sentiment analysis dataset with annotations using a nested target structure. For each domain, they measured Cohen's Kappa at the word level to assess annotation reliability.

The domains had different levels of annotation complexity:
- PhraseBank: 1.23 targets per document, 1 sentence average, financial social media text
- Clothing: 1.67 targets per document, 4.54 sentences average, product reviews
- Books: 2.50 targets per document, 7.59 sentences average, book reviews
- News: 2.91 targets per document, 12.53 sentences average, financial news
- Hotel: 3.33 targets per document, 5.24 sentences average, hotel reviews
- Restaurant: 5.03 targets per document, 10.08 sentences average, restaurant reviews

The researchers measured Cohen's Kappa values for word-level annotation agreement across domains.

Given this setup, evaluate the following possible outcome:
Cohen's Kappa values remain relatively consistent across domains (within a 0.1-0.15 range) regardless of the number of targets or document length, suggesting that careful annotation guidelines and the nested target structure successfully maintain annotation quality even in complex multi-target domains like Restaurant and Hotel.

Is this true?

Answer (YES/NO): NO